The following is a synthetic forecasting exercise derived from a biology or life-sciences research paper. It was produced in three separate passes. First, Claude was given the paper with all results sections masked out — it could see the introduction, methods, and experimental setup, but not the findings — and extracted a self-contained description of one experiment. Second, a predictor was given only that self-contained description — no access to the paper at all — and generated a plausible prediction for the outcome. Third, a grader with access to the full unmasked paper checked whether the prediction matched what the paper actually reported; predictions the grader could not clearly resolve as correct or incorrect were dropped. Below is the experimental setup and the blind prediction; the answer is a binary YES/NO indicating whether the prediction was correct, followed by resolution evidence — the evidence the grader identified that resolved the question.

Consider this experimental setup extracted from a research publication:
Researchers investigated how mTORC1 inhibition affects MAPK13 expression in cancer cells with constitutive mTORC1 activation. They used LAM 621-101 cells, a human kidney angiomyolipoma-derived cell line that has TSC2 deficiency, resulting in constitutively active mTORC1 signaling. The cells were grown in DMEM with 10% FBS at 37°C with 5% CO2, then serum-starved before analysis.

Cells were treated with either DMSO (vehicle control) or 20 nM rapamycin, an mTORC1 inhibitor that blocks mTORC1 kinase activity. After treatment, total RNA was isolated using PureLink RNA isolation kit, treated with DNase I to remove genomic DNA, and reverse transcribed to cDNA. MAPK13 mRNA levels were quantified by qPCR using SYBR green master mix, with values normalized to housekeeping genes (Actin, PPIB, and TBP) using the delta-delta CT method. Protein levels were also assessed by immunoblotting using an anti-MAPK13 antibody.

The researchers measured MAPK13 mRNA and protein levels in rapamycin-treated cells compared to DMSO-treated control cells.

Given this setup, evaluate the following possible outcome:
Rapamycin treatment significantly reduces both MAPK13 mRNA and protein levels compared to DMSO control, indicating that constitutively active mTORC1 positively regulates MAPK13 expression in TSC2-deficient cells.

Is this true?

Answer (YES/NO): NO